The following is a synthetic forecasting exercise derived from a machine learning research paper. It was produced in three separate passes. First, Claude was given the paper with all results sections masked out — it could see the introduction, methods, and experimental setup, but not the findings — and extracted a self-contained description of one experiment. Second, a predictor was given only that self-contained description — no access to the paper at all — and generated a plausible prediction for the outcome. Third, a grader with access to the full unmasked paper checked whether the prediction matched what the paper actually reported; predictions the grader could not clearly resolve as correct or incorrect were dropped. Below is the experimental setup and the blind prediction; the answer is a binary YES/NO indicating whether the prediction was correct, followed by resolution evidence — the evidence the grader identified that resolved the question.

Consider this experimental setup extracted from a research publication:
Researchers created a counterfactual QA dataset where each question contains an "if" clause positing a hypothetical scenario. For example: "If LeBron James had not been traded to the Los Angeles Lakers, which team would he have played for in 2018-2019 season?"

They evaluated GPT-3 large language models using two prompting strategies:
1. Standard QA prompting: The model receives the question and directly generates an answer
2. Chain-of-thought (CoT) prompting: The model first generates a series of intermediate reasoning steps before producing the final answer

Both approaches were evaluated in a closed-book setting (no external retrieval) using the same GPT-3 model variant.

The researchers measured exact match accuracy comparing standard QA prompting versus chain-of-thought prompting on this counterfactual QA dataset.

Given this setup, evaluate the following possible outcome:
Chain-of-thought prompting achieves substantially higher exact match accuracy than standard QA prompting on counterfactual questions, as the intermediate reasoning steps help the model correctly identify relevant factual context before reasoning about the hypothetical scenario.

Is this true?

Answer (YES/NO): NO